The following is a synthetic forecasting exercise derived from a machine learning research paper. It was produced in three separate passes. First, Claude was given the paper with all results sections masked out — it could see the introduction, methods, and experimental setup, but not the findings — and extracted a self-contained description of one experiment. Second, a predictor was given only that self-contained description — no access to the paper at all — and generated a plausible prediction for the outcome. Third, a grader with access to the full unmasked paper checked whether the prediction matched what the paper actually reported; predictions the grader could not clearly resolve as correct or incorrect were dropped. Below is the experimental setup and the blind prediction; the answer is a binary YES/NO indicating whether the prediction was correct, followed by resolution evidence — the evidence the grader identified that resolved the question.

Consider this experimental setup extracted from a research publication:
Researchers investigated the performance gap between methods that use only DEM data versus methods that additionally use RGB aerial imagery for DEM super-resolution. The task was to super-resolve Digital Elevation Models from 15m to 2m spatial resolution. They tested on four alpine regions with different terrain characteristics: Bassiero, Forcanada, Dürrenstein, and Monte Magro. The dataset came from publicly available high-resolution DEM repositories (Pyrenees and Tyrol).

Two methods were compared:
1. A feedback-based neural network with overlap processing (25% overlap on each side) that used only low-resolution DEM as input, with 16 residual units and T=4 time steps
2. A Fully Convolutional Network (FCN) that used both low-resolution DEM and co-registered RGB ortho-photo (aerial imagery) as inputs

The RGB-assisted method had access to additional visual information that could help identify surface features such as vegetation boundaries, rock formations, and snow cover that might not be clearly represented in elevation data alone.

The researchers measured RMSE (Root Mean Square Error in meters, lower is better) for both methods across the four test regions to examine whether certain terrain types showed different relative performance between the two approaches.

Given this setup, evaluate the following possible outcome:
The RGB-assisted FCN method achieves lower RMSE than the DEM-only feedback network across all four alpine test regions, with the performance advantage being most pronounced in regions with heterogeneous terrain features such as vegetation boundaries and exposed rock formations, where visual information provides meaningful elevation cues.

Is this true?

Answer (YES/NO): NO